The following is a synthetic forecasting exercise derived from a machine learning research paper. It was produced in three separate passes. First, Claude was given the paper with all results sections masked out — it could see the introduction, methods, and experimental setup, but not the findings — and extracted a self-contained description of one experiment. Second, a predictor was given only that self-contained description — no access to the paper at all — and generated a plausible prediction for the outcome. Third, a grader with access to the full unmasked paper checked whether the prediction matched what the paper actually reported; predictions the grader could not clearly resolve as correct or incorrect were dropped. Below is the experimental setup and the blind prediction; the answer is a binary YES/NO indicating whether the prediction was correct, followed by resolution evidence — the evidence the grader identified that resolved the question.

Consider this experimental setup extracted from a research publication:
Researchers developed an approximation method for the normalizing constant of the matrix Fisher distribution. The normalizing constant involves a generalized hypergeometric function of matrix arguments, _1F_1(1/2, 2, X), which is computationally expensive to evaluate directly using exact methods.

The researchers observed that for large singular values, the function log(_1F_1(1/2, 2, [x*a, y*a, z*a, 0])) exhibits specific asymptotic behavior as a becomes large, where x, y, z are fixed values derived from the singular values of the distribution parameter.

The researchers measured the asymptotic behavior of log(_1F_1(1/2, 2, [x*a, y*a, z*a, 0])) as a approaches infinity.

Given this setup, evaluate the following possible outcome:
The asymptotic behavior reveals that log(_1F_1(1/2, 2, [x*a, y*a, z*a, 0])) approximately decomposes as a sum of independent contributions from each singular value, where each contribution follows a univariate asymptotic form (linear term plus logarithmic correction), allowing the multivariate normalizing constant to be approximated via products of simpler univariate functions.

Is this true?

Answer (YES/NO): NO